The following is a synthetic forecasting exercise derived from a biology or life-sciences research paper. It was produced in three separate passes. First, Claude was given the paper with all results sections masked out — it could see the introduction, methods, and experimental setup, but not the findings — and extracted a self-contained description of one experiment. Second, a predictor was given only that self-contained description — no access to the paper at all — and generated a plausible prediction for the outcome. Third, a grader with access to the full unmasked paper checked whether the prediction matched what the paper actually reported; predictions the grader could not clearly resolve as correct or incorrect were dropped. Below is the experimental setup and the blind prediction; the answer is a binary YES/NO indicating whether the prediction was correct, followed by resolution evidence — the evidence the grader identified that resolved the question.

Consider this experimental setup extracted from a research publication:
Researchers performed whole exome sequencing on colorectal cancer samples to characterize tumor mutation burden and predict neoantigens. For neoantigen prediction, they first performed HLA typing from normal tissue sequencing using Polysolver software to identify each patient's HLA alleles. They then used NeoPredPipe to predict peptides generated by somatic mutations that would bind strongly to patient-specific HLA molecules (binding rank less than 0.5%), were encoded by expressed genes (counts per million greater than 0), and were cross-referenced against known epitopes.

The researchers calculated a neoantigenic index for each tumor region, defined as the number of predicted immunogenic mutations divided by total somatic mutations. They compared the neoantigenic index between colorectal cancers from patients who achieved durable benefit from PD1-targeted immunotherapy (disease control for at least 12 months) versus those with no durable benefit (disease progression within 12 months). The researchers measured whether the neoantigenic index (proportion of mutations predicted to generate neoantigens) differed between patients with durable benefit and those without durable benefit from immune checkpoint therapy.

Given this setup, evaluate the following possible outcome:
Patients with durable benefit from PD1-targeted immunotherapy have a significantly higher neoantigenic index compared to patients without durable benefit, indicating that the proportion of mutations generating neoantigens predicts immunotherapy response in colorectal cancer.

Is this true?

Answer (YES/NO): NO